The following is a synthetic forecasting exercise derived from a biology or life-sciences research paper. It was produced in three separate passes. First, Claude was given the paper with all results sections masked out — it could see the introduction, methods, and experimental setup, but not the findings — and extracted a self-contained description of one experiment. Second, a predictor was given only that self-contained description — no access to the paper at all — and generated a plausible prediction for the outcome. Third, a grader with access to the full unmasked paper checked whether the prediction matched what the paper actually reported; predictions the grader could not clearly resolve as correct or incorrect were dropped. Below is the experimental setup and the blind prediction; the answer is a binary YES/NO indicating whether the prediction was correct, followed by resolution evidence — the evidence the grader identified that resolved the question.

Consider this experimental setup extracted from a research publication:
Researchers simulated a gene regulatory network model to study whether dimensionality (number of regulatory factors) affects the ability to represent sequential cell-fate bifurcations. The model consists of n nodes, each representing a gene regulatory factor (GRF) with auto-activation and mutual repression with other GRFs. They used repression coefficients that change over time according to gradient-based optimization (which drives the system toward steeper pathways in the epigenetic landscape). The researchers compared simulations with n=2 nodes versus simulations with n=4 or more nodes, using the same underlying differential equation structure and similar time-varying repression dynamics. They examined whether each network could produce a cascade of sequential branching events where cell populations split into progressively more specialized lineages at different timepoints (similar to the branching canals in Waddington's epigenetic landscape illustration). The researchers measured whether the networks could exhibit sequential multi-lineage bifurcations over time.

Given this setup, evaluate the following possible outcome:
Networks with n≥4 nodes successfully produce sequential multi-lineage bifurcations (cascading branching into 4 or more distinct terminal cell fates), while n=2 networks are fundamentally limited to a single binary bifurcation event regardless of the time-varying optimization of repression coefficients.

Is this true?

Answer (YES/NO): NO